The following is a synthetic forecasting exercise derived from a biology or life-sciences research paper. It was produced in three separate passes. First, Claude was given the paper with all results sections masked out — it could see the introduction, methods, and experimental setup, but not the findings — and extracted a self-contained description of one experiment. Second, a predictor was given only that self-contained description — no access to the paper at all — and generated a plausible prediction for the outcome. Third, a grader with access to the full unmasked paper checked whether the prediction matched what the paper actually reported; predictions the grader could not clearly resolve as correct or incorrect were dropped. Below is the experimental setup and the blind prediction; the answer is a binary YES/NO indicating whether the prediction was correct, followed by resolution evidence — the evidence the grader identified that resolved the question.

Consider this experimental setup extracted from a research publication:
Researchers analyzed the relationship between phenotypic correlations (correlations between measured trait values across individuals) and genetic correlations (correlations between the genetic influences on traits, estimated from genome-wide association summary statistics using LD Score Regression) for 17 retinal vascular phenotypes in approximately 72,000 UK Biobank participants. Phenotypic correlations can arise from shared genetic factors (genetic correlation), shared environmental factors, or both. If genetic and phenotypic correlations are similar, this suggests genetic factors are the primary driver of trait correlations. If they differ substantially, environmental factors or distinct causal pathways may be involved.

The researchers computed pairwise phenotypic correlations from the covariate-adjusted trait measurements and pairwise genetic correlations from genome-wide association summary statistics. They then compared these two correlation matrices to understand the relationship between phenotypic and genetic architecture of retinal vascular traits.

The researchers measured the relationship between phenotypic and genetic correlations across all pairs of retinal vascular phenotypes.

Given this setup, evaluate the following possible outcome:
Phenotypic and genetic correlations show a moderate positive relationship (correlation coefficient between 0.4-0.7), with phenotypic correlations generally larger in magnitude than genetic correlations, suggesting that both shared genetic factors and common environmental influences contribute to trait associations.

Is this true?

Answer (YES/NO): NO